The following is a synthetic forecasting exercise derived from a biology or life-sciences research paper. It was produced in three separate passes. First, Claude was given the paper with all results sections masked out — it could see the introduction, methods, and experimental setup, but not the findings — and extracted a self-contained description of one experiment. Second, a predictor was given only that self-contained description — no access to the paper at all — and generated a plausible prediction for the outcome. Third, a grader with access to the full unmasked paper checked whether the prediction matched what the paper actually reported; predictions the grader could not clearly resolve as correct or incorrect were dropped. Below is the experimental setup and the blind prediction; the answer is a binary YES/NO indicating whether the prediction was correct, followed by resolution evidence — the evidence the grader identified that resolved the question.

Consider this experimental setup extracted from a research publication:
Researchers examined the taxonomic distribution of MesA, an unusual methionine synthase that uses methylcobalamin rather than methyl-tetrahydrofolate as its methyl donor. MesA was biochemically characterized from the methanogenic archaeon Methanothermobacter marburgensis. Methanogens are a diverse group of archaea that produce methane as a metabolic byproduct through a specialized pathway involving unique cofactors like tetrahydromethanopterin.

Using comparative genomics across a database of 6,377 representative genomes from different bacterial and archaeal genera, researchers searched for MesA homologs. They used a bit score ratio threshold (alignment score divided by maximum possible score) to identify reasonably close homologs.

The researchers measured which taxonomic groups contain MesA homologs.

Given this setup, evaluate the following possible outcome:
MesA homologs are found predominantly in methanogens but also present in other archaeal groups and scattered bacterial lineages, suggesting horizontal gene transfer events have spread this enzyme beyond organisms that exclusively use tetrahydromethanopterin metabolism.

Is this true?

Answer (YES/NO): NO